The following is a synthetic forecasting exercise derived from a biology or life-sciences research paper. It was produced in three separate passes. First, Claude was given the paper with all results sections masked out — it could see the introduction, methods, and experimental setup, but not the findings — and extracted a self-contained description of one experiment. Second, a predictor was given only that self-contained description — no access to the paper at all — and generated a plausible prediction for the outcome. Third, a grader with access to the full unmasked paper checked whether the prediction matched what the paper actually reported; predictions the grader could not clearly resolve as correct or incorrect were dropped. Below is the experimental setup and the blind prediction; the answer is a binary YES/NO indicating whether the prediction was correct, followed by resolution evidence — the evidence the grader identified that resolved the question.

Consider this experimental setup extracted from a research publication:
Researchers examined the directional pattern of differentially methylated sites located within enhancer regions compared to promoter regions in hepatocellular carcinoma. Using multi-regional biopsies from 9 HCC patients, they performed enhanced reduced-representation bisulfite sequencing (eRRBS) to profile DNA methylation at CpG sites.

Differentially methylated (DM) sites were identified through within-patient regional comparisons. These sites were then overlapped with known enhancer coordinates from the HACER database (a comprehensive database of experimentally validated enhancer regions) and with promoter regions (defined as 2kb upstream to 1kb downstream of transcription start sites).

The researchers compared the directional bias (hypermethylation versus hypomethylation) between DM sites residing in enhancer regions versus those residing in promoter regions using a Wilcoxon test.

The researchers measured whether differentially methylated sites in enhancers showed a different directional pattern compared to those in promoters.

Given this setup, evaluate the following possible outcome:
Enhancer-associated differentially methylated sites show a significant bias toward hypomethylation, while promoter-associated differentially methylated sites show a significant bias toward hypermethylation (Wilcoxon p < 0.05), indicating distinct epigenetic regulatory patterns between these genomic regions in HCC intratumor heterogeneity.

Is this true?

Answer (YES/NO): NO